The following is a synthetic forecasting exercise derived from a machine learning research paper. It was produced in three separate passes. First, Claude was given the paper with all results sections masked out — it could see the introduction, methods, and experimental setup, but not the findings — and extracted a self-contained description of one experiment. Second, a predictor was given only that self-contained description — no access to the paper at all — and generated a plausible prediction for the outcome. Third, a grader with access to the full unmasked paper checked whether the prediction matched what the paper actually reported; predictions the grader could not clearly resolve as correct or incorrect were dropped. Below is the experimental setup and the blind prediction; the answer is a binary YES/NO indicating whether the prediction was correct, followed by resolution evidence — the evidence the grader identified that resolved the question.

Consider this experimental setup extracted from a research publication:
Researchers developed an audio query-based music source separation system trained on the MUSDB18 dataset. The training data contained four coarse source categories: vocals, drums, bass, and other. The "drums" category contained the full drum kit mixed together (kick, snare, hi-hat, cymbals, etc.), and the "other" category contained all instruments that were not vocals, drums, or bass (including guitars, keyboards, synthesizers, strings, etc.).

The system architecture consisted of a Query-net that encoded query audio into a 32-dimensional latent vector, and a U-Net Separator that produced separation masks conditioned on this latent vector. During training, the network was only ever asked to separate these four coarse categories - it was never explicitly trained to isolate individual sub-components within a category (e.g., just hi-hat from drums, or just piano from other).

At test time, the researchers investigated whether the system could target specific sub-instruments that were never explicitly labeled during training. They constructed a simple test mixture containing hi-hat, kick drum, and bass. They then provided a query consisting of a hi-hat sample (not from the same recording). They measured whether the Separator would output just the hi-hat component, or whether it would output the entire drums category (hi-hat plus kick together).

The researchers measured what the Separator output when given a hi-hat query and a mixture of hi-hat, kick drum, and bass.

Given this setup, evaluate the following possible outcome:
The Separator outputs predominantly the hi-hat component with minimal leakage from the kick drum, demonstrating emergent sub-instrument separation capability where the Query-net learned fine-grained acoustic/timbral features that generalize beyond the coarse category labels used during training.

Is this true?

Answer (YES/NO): YES